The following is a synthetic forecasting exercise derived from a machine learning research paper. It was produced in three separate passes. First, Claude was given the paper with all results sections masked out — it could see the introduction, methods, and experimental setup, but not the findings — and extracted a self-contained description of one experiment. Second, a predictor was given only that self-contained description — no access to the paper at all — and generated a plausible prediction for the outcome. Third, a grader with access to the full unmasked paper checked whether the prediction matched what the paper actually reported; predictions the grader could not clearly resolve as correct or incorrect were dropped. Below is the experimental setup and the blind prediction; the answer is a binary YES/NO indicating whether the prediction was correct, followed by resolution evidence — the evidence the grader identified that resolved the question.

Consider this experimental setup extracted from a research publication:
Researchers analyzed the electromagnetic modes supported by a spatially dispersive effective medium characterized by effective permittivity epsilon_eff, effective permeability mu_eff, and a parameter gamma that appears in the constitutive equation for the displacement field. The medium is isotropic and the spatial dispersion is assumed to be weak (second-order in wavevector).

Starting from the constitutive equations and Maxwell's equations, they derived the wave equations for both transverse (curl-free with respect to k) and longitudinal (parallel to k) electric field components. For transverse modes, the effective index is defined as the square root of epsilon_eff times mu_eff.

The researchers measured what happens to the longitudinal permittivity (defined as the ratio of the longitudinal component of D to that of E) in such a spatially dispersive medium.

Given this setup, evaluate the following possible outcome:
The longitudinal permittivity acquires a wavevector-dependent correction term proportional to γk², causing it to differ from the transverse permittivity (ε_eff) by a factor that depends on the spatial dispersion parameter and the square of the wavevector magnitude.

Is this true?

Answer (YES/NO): NO